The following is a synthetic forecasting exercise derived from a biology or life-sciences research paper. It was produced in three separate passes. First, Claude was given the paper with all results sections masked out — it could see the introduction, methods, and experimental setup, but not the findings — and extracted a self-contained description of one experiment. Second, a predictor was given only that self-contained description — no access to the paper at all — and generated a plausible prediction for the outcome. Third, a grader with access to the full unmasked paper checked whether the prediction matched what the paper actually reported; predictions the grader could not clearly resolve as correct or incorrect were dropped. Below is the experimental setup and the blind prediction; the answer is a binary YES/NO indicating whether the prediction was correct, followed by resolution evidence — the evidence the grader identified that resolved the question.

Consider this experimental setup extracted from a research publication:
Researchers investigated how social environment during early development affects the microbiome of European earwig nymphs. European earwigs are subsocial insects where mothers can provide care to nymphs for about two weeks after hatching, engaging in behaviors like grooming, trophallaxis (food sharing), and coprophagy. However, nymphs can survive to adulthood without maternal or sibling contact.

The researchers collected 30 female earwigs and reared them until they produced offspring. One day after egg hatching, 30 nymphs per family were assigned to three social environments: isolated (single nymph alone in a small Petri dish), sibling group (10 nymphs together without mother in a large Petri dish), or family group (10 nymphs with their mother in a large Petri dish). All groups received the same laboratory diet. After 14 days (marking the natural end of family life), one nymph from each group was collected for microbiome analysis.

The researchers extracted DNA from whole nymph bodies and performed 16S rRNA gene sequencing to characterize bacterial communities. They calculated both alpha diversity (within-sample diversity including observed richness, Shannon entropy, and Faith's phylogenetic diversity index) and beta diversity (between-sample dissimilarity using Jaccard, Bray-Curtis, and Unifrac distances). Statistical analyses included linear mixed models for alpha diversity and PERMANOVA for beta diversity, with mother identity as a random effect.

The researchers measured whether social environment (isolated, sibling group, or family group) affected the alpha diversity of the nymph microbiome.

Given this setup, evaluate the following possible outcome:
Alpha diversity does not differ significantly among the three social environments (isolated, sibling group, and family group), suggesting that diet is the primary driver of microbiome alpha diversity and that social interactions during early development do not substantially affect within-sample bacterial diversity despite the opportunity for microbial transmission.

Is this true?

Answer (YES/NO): YES